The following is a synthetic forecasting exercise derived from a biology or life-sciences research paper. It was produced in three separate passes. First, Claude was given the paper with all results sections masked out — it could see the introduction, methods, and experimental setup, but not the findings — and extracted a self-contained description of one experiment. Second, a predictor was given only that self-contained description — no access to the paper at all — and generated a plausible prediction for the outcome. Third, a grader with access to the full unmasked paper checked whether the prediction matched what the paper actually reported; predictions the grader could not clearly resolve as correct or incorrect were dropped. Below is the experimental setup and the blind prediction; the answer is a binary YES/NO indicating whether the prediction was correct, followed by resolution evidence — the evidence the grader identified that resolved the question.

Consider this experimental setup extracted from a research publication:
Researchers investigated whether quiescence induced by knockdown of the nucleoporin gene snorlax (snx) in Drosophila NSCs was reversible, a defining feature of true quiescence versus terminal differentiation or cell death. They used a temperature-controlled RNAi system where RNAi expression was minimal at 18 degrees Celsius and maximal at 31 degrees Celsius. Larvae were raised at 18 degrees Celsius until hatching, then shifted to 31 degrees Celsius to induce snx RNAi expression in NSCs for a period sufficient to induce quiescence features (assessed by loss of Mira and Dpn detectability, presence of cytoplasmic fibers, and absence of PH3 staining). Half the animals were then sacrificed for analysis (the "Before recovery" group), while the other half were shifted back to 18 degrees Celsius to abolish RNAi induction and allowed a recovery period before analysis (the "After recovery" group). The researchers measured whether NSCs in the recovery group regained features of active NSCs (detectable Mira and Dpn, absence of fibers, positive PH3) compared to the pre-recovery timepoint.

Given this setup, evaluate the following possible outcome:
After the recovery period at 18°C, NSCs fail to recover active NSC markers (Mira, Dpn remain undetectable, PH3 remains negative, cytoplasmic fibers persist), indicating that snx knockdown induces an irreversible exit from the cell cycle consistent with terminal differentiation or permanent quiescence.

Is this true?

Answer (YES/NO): NO